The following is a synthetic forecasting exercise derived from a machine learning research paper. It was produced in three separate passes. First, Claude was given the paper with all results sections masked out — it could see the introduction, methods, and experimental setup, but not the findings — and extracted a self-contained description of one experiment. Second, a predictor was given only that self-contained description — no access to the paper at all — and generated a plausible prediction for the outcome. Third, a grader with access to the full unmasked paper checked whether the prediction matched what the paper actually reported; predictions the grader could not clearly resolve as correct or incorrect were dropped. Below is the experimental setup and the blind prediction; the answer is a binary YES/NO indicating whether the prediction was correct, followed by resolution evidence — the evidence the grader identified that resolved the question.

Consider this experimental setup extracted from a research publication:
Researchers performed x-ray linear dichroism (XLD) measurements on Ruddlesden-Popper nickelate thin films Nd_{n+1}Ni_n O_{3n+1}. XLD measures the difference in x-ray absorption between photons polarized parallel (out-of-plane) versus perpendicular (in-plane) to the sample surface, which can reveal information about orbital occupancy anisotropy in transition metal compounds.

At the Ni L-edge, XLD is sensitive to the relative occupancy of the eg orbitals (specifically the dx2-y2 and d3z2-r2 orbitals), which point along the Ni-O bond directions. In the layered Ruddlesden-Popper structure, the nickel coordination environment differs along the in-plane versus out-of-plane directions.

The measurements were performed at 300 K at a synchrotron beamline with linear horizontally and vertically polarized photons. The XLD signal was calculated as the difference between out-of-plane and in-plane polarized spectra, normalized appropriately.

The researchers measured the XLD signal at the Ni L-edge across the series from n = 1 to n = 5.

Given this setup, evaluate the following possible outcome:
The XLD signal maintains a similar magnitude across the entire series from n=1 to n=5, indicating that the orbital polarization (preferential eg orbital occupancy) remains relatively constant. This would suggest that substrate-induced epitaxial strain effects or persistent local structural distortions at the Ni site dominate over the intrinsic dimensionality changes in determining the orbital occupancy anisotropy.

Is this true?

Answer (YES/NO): NO